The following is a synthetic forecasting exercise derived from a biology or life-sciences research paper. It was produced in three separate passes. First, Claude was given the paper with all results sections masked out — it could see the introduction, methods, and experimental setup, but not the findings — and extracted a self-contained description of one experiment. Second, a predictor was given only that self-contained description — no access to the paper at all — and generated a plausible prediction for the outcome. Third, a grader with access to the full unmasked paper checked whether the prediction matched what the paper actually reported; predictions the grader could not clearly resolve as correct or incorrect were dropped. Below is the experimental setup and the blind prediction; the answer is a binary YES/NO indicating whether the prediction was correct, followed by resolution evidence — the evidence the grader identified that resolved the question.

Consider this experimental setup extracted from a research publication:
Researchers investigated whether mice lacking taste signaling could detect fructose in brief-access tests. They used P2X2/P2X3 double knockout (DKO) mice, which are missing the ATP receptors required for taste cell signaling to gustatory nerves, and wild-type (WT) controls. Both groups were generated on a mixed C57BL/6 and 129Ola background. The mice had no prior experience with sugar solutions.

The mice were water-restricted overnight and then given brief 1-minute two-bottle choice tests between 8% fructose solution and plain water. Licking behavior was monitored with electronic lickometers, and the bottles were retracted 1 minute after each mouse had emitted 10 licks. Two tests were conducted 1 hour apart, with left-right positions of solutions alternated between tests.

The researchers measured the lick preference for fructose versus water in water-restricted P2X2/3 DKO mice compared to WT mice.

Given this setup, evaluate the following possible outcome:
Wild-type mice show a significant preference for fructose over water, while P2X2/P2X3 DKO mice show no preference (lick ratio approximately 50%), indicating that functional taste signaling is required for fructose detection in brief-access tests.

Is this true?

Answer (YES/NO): NO